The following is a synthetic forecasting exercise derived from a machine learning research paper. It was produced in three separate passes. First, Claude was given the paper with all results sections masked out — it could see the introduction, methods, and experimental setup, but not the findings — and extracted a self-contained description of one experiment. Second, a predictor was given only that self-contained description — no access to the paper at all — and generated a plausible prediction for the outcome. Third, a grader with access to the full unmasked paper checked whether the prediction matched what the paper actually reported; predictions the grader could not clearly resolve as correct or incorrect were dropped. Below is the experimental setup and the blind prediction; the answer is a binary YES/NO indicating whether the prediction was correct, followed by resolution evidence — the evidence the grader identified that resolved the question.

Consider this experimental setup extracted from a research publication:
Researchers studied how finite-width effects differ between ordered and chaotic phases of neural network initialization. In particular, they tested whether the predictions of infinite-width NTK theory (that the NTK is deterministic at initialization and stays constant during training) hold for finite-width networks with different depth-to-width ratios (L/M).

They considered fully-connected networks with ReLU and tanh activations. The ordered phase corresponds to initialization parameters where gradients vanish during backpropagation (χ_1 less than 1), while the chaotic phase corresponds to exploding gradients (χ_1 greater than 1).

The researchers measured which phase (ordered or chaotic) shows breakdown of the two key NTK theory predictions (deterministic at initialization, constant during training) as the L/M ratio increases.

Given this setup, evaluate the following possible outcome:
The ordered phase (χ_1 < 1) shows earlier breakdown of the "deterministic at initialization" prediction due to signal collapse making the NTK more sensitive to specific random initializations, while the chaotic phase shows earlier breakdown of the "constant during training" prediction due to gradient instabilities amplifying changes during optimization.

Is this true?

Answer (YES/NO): NO